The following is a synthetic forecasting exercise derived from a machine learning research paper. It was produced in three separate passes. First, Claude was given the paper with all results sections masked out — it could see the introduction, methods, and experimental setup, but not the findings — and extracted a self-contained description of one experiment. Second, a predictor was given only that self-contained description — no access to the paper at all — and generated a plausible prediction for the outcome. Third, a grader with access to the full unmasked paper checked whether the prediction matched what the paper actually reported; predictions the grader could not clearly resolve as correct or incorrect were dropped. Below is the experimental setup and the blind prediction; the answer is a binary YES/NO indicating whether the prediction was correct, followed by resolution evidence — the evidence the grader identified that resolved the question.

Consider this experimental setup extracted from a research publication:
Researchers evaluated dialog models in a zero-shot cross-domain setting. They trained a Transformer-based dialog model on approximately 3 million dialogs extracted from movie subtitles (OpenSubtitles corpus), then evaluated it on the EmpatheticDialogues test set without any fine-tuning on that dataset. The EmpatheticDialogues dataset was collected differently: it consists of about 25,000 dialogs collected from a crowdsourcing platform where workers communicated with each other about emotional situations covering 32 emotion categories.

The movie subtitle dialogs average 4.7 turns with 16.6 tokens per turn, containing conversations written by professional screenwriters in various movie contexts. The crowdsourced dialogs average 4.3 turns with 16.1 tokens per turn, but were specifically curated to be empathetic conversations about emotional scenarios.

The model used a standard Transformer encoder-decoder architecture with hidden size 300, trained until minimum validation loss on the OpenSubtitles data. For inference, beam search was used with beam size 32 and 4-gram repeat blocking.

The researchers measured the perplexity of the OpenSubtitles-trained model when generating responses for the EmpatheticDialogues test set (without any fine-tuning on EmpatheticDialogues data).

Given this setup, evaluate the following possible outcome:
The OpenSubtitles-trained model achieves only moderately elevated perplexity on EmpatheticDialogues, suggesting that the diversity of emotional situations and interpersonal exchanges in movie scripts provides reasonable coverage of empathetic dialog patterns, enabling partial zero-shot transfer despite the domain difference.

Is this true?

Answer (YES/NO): NO